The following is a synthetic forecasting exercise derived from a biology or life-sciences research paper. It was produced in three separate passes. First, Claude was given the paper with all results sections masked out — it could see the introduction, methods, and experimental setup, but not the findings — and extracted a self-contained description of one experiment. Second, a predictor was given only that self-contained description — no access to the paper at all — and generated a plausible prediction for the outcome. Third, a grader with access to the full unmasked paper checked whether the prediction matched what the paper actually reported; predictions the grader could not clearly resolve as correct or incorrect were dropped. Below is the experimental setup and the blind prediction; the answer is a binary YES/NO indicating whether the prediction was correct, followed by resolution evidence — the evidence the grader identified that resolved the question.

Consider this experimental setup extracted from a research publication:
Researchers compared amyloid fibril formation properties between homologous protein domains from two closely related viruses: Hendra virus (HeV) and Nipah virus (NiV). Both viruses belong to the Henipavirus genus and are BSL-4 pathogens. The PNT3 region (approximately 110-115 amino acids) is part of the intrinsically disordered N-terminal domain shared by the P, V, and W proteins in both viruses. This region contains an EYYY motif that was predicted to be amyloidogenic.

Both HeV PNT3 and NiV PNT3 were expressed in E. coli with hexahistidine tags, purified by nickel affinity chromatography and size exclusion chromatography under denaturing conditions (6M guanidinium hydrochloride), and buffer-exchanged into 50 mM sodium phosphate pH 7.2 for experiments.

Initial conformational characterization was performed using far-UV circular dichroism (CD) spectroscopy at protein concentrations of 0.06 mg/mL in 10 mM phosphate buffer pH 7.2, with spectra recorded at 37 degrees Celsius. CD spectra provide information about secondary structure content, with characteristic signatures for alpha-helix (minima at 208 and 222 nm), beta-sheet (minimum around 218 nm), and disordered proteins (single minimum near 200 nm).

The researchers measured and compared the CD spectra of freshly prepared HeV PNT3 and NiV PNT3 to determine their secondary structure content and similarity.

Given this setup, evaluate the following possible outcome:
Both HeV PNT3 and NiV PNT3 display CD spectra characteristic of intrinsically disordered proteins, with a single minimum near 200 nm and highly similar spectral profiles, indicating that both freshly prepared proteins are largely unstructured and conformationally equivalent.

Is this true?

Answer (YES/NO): YES